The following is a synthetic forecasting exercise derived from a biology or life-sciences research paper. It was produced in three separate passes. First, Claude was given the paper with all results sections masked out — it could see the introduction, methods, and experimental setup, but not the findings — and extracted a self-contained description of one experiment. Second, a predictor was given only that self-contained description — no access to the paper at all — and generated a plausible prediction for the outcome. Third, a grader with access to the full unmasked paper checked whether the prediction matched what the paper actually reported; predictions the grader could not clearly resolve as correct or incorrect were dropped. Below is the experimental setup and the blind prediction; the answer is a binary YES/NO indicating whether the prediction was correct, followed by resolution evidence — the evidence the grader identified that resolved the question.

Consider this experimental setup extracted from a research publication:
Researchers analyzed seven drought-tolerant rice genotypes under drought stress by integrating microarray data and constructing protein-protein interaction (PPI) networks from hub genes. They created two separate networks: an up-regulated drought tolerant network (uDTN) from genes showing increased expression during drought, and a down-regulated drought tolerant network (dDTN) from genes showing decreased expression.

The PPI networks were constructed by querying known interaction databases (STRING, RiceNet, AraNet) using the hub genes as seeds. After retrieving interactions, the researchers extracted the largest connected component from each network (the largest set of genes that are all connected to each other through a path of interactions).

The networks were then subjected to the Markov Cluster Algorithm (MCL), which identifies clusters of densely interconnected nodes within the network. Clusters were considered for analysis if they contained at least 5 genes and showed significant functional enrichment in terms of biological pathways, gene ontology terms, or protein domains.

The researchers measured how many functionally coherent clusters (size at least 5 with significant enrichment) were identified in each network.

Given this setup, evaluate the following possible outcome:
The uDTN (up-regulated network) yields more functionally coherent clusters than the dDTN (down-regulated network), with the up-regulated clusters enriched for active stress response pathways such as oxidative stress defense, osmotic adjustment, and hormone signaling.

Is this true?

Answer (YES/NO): NO